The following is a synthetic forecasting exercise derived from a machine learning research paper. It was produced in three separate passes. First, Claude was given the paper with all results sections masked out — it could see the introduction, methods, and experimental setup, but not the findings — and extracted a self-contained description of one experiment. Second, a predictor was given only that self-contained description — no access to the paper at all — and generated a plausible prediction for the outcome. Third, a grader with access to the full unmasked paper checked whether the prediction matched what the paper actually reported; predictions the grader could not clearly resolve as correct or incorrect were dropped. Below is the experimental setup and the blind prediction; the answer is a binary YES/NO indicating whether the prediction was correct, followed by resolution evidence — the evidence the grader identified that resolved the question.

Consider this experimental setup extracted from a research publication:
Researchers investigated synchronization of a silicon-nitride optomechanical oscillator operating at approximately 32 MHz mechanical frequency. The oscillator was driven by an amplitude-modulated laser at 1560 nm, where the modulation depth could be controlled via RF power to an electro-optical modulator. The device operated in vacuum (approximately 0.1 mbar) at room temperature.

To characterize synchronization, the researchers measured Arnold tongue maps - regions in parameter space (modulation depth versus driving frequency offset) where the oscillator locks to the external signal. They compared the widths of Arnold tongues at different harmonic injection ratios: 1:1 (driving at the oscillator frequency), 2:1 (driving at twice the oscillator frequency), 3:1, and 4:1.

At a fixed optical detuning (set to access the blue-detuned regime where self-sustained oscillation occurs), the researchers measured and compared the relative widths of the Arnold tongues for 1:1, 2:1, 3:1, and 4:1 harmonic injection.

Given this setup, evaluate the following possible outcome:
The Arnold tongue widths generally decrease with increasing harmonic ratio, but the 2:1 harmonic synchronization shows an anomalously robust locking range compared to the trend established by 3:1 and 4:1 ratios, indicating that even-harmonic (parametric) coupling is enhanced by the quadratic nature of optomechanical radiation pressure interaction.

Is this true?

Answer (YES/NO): NO